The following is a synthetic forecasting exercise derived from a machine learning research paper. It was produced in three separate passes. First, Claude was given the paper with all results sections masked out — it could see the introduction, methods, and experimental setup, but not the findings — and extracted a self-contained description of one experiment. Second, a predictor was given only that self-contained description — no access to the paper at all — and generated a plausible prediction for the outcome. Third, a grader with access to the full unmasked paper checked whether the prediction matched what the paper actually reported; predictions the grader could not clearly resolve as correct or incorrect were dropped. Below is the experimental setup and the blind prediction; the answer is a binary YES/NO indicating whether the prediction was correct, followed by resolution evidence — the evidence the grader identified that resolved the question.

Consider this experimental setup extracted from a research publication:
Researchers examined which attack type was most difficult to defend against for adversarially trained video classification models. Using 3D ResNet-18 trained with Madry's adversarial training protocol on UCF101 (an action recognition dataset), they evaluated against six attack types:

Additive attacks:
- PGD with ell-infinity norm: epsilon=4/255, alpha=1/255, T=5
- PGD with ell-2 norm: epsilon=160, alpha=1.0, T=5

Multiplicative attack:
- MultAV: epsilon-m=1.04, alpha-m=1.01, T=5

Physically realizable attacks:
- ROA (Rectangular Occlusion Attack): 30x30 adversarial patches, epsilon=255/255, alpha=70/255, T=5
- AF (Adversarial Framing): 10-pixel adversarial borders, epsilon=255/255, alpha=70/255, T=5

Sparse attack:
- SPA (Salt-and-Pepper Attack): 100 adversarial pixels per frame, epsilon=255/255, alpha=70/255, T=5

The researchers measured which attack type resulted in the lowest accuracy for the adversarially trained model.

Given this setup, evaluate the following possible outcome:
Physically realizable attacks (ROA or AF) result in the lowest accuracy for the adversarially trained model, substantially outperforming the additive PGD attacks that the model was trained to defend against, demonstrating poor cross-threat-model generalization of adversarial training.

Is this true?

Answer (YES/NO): NO